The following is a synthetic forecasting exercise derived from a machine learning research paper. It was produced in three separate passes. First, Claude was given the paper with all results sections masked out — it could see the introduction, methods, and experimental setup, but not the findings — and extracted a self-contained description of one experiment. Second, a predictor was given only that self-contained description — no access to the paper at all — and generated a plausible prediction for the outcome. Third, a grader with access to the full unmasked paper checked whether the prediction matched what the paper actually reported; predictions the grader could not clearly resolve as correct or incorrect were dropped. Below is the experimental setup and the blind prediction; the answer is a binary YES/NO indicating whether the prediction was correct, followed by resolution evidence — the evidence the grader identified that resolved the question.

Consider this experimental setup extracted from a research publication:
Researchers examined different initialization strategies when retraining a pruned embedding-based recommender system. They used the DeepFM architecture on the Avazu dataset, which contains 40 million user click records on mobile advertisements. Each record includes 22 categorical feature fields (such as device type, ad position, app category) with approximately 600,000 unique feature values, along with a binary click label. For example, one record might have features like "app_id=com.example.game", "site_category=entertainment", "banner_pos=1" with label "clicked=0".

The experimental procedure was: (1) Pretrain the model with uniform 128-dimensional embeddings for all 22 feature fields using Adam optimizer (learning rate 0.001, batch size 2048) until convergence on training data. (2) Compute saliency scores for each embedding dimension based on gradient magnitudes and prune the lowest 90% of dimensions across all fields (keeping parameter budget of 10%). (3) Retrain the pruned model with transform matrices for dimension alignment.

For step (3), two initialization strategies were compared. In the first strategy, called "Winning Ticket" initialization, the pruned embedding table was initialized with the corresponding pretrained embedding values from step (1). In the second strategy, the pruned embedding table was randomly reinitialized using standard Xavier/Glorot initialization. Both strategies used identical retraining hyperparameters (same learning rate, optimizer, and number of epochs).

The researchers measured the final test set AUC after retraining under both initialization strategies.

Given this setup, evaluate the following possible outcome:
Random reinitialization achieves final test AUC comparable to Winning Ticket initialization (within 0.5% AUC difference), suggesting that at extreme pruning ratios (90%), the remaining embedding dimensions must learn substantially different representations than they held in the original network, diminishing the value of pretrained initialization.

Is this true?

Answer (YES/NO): NO